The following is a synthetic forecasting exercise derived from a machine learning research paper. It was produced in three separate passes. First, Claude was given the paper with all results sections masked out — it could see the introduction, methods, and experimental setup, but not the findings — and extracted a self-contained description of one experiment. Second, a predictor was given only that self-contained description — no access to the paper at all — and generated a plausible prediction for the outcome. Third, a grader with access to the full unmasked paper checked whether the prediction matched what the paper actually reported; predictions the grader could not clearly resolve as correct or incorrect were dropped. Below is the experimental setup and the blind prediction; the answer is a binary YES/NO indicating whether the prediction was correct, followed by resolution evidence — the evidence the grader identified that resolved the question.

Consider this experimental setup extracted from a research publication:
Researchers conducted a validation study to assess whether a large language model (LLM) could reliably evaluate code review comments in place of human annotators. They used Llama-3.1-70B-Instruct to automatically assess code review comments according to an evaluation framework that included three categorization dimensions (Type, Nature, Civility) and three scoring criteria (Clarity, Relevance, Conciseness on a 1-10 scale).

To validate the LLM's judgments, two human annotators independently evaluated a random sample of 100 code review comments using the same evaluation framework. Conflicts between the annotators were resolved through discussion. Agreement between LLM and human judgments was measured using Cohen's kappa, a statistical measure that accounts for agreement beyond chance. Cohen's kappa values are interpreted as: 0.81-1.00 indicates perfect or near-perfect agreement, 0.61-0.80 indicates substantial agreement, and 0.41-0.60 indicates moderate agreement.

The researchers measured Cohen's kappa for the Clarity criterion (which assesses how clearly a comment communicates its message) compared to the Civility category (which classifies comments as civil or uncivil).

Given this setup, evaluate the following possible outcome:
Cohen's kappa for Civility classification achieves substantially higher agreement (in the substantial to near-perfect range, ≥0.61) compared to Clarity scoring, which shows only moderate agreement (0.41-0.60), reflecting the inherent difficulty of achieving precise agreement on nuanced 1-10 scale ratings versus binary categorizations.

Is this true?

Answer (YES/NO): NO